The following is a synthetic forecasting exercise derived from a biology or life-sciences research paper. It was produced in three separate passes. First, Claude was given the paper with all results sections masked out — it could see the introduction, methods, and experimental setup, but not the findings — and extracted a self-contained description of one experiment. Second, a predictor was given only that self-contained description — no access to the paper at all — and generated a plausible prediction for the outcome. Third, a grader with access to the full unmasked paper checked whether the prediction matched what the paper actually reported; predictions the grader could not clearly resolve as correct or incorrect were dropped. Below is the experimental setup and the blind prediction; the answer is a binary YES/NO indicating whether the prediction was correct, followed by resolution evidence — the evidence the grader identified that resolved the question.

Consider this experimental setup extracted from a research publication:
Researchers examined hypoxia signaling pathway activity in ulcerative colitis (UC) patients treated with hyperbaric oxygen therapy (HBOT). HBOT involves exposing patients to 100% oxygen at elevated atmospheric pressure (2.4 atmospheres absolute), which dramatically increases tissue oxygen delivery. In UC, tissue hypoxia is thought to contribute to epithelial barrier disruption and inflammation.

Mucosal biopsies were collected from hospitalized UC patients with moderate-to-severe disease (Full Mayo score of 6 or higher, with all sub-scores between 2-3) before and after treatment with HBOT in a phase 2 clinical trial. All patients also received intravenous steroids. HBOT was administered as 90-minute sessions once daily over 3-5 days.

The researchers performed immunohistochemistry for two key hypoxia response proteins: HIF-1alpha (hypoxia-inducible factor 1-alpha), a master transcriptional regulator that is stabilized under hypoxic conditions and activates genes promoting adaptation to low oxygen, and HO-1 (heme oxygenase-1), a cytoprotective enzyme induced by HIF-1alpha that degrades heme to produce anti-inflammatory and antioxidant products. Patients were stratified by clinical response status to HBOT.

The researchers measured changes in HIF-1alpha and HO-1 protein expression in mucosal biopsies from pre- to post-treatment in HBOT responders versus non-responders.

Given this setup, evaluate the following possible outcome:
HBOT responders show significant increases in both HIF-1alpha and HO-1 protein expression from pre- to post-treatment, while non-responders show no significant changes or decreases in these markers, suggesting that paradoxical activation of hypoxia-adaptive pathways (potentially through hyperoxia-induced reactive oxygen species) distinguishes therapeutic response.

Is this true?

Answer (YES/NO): NO